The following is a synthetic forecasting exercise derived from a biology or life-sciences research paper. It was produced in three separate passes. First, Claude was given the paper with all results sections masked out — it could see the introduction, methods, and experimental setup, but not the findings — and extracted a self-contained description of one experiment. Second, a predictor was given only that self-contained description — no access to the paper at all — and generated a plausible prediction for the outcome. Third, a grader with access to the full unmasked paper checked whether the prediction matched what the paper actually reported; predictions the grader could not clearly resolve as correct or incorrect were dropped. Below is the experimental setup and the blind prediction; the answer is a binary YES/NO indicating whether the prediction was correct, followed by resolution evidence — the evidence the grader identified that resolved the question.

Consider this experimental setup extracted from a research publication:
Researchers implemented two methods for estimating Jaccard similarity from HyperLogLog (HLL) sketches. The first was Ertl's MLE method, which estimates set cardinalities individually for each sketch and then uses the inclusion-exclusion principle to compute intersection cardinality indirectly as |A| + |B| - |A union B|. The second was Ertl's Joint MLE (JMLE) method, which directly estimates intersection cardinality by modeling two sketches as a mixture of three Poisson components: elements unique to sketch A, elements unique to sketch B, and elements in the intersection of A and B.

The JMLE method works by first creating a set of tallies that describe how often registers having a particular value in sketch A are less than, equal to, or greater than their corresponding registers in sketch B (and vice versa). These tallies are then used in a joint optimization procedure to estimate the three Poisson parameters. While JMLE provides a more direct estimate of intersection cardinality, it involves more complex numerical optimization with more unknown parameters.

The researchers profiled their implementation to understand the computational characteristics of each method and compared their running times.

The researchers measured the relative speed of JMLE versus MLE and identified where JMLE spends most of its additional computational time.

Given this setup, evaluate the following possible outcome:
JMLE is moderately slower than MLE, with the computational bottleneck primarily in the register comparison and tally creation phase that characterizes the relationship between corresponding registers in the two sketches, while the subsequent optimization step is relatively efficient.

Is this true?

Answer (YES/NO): NO